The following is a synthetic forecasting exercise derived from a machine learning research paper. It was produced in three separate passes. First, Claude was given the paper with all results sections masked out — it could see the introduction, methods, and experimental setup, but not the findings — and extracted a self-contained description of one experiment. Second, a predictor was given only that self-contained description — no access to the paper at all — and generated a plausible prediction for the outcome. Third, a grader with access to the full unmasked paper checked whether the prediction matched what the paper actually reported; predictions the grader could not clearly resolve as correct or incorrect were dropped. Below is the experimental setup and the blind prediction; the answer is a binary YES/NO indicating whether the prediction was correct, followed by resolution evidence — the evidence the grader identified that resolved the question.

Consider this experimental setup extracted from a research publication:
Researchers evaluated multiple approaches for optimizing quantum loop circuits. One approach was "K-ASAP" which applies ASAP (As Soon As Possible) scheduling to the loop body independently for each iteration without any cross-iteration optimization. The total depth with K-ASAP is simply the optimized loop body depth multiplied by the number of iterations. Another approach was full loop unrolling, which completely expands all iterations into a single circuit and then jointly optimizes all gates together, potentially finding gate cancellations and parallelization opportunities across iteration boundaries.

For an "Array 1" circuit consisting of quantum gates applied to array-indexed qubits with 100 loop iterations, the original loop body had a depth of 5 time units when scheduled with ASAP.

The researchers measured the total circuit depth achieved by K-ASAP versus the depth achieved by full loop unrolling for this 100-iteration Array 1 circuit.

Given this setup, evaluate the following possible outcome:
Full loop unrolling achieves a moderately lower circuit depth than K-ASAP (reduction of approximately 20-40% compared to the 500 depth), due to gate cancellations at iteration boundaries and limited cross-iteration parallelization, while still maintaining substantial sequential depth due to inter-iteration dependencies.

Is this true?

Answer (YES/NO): NO